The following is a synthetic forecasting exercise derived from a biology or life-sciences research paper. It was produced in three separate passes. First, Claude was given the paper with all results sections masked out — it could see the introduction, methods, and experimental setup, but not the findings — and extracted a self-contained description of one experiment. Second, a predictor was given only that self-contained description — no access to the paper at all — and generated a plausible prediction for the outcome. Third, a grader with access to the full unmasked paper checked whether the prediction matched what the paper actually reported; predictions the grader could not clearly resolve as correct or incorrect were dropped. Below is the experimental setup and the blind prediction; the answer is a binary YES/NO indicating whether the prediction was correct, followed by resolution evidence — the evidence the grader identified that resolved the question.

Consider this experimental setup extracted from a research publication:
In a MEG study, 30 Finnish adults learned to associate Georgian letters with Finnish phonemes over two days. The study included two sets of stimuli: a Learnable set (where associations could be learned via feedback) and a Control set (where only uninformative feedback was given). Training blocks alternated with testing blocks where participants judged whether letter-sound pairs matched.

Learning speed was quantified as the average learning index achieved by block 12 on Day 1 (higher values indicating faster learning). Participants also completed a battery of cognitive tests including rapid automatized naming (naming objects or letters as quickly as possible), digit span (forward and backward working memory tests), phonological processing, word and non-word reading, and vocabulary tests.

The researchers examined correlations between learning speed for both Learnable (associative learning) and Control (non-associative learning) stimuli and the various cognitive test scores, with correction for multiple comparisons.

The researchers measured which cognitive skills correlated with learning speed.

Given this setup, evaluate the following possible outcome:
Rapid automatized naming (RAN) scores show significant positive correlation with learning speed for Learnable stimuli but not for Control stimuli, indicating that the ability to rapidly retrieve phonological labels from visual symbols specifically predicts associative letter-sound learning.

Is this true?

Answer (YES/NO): NO